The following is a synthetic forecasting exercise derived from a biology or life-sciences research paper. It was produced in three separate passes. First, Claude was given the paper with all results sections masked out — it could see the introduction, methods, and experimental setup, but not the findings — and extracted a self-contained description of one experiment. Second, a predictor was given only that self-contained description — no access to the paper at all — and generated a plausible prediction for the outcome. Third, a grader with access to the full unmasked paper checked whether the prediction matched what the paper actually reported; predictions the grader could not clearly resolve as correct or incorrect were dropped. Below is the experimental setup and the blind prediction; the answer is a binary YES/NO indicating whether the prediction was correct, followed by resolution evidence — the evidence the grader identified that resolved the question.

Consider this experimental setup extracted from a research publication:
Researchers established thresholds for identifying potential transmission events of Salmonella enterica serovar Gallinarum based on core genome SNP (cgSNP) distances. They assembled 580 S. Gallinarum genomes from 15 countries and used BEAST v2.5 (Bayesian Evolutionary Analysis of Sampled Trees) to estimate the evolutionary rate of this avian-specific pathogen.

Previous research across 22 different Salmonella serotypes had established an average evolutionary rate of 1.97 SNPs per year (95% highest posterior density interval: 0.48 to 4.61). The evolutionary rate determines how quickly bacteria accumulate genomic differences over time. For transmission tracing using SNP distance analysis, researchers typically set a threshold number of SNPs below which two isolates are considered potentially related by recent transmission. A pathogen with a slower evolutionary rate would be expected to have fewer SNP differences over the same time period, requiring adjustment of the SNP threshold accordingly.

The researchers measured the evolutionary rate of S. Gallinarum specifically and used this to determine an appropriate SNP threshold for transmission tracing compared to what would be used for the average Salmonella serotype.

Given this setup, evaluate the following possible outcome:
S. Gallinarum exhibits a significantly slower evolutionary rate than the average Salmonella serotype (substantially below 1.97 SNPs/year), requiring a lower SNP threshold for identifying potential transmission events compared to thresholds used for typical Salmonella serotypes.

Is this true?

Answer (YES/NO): YES